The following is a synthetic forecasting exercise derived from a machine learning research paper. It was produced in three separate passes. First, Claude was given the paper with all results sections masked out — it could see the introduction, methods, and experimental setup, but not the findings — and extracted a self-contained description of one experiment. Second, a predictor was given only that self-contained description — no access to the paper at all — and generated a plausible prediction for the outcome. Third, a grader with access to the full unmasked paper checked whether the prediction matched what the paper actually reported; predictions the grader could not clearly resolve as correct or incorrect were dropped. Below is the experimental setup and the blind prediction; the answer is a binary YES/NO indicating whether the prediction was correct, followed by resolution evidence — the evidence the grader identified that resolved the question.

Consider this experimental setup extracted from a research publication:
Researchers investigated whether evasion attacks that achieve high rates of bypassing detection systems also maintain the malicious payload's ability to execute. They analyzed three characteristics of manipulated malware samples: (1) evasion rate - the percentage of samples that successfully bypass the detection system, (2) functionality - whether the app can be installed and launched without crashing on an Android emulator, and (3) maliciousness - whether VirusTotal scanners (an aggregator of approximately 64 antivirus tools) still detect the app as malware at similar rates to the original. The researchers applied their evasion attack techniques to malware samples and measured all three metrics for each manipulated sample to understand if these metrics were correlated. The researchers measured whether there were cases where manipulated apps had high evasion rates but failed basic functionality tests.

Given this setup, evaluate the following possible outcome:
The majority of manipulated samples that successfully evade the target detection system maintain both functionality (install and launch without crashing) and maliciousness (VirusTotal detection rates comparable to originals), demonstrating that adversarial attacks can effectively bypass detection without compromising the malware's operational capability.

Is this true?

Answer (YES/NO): NO